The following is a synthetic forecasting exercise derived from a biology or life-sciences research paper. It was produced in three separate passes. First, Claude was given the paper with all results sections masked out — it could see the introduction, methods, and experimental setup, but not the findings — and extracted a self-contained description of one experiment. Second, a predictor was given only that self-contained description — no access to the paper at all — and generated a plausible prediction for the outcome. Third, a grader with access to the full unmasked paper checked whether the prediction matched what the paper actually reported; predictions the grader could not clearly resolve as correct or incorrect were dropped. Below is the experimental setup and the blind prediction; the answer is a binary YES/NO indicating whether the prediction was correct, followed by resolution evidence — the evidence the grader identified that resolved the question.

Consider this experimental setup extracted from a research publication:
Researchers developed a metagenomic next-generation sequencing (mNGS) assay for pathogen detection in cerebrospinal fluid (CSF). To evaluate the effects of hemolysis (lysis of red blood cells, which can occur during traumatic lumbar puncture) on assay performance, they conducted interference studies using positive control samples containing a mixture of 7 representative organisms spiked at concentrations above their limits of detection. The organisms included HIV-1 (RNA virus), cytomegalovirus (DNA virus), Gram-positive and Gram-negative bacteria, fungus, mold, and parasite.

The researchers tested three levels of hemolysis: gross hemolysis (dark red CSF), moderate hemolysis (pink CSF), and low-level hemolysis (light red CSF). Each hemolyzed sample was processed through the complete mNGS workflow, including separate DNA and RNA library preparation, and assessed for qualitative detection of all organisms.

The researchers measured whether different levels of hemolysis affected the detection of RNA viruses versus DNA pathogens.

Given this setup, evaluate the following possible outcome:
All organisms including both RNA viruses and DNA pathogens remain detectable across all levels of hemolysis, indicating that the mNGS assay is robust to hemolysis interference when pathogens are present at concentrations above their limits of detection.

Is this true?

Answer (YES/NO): NO